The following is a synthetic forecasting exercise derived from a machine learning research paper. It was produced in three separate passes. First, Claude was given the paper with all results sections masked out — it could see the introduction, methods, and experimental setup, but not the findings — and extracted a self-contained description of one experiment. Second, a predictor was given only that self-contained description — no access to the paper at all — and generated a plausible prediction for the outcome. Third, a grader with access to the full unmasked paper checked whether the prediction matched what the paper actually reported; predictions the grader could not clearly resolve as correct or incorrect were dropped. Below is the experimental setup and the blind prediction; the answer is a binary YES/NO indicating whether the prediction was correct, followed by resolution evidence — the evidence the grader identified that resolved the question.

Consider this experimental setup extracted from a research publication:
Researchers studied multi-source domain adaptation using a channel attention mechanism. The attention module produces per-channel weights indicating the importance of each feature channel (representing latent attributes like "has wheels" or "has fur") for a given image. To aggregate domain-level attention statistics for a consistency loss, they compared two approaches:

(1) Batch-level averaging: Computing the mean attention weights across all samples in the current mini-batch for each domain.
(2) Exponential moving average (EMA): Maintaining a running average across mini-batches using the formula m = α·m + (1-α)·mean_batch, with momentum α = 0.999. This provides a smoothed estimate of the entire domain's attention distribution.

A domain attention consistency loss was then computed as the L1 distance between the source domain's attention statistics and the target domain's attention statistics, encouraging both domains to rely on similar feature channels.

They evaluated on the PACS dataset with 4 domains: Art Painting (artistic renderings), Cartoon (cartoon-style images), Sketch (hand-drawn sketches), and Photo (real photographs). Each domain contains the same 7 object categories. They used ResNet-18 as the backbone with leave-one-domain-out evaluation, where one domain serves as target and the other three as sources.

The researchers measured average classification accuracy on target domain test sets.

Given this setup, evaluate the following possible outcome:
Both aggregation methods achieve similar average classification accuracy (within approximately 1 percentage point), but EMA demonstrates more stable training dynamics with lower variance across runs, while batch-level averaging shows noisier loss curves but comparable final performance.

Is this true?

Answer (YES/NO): NO